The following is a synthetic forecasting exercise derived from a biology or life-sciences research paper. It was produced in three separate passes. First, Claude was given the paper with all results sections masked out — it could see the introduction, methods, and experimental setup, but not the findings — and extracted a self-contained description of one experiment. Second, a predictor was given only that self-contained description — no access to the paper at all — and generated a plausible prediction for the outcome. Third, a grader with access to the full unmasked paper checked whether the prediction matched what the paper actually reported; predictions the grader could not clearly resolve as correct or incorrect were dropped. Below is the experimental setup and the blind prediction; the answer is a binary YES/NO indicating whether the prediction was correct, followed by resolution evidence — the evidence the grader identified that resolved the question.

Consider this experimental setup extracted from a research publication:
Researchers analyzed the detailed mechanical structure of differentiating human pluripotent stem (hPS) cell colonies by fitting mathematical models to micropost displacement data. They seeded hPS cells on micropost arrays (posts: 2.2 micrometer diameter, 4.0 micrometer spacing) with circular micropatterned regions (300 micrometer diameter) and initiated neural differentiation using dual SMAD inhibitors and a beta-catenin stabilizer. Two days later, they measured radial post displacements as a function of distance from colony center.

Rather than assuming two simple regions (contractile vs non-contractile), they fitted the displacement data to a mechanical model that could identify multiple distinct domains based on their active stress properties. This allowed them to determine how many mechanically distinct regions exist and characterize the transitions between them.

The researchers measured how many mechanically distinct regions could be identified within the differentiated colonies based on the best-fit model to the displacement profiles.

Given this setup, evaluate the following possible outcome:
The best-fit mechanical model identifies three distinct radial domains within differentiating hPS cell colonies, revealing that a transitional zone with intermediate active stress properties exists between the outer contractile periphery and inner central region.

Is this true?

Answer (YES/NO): NO